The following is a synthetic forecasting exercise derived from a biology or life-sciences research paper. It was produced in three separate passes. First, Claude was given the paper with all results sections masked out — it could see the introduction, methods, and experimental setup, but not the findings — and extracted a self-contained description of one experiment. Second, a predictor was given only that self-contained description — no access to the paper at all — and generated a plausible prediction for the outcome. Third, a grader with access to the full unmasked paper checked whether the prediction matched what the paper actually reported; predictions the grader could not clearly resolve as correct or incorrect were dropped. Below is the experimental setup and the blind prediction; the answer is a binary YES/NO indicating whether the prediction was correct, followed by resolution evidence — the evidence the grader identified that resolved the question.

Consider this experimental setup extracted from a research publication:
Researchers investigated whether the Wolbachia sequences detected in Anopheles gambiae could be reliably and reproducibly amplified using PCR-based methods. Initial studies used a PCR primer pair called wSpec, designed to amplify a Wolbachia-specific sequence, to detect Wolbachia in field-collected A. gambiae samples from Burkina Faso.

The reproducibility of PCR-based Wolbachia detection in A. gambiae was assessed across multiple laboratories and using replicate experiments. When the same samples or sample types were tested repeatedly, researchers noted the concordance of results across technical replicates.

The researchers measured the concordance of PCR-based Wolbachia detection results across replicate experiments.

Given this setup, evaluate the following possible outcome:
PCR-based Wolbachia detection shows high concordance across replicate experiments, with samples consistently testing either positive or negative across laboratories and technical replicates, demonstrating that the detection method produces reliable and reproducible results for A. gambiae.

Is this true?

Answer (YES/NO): NO